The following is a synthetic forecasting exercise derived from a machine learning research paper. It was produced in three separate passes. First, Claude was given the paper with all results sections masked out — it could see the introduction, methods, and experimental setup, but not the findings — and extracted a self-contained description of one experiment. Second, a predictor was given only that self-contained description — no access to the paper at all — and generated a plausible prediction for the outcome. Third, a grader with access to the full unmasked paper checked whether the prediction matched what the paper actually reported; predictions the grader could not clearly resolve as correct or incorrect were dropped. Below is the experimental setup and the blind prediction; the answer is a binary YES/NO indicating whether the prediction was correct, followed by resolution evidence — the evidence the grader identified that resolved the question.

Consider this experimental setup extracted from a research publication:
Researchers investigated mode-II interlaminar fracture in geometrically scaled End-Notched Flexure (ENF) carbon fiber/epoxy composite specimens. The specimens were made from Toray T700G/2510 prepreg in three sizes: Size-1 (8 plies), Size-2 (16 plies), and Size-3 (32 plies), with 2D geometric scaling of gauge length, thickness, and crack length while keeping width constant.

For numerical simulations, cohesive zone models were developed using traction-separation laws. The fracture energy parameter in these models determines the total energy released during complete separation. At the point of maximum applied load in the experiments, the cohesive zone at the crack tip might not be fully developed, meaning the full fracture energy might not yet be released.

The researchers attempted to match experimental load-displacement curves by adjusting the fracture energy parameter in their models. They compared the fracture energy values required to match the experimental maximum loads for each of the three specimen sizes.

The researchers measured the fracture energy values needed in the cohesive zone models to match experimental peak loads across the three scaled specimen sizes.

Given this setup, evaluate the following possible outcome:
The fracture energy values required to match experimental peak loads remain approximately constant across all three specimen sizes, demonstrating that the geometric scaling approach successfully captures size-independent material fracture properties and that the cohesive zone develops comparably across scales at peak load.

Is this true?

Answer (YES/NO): NO